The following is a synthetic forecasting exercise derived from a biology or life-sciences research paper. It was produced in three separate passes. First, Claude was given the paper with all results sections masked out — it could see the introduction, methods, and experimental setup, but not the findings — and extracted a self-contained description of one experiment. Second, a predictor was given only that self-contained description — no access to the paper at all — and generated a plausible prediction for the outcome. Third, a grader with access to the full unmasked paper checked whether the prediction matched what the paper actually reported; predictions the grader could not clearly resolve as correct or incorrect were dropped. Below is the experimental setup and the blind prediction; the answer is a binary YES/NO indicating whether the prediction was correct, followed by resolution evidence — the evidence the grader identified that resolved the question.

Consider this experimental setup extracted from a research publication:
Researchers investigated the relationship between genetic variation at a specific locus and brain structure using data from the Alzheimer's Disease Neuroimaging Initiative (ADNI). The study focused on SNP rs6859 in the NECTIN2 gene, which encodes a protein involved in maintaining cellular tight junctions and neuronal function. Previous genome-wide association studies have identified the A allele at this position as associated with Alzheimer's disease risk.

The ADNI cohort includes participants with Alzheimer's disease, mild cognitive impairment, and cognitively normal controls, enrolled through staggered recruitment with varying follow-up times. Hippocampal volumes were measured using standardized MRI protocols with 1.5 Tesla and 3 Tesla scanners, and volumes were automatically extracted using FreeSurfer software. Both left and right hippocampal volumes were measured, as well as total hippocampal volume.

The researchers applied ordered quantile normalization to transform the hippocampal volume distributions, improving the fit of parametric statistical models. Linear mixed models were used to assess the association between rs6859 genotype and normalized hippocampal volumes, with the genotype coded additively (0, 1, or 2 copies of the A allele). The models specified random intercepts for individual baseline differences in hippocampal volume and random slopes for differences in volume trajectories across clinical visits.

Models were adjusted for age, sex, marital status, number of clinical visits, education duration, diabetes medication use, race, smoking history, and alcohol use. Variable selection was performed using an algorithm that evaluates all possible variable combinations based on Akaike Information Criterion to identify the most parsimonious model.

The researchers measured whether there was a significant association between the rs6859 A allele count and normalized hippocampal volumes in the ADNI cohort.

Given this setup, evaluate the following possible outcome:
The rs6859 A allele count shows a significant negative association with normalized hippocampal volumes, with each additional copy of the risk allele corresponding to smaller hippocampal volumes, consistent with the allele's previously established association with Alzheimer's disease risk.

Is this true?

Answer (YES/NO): YES